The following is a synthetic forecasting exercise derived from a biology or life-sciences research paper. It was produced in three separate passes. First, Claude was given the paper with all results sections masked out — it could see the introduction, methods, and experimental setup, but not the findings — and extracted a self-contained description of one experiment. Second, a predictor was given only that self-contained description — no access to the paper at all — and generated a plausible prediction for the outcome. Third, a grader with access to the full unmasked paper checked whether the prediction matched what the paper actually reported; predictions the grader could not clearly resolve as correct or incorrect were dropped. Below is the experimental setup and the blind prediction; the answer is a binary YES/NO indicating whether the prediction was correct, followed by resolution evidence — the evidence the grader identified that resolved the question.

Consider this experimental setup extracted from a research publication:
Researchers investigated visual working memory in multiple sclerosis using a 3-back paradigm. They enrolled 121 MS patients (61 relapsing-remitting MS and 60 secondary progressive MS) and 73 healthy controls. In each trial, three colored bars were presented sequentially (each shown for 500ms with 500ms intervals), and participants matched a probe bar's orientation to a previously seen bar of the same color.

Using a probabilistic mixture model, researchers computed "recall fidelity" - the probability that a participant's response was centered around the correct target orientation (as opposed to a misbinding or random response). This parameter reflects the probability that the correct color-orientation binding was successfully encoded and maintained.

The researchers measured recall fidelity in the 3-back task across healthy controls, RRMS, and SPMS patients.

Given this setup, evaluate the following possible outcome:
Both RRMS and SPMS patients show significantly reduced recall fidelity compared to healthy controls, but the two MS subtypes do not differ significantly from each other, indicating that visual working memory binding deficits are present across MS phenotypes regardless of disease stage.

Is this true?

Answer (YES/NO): YES